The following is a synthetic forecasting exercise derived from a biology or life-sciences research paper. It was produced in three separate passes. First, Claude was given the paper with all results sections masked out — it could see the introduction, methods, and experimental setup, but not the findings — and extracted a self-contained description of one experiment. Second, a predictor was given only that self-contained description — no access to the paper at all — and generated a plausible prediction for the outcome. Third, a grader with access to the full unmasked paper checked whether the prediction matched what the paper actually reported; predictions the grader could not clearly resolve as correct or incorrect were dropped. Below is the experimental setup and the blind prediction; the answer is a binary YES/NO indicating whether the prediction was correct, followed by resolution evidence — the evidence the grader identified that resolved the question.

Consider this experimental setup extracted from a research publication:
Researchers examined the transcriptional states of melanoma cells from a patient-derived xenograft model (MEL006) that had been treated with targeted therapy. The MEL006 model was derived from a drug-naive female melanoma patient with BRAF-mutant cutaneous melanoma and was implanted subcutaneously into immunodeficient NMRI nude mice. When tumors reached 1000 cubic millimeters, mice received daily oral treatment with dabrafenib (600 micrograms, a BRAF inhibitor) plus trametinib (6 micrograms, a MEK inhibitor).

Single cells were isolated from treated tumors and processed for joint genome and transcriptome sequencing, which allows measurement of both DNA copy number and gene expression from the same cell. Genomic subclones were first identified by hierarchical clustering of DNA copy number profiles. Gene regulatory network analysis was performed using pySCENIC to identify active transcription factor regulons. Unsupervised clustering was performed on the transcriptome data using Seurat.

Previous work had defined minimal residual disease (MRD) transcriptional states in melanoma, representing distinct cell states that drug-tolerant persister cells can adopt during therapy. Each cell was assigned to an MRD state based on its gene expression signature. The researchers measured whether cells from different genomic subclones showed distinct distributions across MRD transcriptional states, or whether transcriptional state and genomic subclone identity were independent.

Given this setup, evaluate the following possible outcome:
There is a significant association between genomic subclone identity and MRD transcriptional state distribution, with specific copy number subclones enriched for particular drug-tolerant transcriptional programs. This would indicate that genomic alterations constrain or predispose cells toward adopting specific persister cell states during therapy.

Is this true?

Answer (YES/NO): YES